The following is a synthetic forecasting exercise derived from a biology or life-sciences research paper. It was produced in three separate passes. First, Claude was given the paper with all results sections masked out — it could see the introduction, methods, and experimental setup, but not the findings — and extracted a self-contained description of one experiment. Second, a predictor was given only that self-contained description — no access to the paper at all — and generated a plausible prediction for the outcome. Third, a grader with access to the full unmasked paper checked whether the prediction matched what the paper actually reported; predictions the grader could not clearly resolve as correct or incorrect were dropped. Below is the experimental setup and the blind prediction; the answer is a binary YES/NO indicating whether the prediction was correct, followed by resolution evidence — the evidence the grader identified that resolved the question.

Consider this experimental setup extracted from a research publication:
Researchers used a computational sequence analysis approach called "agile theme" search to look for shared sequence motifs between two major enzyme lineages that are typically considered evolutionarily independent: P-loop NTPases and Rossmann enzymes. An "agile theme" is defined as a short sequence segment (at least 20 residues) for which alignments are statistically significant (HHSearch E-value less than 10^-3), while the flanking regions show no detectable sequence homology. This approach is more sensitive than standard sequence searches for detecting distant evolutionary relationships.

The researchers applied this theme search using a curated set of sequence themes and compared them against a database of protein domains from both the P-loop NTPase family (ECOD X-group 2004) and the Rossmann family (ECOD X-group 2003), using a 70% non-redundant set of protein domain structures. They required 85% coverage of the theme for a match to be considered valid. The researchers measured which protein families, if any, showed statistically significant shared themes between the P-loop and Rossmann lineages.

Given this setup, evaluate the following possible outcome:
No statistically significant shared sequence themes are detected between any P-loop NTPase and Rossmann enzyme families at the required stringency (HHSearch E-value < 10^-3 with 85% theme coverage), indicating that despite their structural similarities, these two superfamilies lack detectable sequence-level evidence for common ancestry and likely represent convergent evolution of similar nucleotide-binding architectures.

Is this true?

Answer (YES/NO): NO